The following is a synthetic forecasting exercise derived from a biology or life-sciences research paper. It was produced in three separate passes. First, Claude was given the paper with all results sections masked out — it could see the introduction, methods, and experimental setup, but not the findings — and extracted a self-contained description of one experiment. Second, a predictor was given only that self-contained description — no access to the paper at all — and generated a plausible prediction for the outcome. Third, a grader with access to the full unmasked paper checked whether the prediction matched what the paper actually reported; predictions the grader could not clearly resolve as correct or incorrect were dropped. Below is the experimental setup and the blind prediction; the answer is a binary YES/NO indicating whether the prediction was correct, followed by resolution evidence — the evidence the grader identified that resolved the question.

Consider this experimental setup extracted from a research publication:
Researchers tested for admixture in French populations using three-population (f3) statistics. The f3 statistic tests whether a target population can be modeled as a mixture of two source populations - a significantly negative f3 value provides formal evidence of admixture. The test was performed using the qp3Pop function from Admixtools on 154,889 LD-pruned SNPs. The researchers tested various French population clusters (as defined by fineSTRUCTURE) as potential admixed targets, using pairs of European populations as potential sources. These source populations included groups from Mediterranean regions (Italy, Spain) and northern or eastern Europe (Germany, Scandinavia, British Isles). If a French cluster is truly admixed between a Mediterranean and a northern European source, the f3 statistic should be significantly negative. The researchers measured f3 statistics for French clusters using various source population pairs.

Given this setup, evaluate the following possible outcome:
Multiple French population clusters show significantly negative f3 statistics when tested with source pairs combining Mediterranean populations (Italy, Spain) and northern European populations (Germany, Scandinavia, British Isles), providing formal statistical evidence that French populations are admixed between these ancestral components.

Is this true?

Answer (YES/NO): YES